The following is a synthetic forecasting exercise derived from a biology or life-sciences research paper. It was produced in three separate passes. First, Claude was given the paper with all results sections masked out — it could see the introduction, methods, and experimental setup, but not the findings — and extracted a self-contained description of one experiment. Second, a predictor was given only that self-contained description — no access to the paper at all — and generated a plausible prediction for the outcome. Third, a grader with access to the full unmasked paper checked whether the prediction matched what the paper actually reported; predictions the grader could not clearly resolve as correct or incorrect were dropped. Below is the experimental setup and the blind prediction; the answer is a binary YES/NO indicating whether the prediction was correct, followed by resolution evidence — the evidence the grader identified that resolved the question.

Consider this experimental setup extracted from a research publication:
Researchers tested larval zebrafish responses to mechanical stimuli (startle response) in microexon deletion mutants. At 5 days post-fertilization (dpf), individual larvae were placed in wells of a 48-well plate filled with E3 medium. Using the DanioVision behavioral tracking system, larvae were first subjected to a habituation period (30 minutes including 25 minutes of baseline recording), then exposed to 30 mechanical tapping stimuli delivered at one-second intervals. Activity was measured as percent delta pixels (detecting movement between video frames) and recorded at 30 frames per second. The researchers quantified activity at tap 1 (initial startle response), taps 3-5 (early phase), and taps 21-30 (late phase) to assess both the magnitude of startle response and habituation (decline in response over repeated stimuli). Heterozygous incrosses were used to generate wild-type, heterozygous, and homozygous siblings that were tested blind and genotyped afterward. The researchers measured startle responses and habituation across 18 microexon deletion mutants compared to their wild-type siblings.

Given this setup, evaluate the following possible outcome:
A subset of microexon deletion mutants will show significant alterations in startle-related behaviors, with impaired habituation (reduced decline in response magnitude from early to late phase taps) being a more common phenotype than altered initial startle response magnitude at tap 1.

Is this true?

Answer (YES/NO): NO